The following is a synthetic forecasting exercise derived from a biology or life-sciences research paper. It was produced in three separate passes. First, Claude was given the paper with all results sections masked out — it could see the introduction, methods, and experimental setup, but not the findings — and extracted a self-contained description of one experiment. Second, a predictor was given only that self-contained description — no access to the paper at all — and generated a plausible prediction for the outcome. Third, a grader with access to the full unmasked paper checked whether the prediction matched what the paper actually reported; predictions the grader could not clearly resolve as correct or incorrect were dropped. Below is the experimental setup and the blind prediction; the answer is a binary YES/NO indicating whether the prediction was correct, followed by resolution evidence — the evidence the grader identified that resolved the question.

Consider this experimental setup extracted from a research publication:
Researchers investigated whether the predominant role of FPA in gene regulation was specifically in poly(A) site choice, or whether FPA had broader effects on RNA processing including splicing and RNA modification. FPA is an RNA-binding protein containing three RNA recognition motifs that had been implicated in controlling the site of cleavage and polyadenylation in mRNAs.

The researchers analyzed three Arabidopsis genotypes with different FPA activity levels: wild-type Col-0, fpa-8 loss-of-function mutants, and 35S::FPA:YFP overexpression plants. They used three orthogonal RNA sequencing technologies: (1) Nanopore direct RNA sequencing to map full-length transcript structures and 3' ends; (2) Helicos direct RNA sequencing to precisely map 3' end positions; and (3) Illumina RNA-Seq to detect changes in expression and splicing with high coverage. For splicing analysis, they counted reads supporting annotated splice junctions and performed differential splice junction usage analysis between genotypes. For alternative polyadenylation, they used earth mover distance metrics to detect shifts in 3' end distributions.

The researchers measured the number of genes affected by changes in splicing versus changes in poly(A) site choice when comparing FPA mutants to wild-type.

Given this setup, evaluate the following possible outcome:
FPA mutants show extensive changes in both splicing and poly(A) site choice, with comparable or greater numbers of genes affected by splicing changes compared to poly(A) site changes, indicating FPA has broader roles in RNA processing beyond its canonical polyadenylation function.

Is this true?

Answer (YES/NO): NO